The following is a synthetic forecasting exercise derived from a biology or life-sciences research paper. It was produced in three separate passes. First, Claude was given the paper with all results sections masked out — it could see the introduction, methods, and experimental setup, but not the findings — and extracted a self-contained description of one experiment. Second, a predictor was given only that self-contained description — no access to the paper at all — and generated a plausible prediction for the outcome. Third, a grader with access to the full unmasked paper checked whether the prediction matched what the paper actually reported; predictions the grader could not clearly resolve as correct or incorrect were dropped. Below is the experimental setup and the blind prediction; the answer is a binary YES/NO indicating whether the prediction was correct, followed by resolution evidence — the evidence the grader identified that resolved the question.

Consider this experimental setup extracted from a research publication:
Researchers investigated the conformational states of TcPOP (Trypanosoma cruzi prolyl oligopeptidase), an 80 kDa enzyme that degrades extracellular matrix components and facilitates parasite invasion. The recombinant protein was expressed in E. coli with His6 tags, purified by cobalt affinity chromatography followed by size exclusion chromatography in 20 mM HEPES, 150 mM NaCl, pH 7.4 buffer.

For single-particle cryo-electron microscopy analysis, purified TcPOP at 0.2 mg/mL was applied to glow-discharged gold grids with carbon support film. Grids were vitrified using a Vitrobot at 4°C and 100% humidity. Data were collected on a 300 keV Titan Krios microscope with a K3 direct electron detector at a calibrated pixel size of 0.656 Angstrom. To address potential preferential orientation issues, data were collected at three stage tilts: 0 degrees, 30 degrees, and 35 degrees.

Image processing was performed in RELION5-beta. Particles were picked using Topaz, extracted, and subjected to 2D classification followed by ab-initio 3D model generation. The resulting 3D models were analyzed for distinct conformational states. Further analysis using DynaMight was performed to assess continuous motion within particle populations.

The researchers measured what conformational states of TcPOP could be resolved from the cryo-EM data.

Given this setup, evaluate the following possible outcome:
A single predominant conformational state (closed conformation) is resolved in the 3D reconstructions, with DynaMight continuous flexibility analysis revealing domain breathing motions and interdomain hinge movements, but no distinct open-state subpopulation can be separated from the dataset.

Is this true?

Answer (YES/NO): NO